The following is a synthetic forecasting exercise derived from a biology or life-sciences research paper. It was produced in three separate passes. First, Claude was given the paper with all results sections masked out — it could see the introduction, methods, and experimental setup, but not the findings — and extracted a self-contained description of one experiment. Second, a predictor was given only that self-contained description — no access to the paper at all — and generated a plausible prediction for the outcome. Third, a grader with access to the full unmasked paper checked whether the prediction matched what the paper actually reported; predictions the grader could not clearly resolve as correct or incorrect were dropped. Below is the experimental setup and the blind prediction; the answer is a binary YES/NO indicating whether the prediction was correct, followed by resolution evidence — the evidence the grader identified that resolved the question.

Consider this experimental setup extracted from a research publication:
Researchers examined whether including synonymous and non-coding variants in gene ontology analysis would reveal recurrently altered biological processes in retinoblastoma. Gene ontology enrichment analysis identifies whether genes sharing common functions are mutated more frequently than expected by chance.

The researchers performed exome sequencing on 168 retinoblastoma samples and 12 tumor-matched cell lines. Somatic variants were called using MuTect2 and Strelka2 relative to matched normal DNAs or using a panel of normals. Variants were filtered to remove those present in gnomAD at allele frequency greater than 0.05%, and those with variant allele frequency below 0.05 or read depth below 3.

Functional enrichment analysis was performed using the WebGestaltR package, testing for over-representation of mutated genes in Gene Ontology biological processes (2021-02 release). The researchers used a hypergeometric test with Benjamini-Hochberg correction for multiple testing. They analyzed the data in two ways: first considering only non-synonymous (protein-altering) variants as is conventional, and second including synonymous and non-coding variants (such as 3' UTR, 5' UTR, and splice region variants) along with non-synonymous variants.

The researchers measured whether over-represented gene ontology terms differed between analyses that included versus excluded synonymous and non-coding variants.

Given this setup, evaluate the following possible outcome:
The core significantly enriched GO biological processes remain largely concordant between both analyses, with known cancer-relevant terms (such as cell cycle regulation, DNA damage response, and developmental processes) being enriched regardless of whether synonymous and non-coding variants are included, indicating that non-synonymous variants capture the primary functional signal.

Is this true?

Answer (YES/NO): NO